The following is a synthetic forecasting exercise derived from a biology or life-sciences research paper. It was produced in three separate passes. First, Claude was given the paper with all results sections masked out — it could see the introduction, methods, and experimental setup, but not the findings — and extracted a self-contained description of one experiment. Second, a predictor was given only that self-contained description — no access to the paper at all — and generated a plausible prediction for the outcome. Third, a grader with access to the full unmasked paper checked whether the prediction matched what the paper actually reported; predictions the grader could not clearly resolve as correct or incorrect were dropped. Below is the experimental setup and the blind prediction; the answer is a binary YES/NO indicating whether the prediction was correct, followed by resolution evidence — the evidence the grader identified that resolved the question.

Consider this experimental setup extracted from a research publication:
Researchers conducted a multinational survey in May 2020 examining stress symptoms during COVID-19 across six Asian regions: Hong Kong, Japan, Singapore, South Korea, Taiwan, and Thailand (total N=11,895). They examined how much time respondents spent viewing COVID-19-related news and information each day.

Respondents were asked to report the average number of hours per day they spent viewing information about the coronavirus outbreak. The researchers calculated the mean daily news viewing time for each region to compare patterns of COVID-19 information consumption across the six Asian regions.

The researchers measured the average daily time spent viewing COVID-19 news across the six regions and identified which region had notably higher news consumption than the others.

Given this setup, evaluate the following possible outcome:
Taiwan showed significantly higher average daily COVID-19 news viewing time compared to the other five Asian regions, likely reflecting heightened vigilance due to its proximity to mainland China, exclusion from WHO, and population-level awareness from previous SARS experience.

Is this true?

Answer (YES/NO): NO